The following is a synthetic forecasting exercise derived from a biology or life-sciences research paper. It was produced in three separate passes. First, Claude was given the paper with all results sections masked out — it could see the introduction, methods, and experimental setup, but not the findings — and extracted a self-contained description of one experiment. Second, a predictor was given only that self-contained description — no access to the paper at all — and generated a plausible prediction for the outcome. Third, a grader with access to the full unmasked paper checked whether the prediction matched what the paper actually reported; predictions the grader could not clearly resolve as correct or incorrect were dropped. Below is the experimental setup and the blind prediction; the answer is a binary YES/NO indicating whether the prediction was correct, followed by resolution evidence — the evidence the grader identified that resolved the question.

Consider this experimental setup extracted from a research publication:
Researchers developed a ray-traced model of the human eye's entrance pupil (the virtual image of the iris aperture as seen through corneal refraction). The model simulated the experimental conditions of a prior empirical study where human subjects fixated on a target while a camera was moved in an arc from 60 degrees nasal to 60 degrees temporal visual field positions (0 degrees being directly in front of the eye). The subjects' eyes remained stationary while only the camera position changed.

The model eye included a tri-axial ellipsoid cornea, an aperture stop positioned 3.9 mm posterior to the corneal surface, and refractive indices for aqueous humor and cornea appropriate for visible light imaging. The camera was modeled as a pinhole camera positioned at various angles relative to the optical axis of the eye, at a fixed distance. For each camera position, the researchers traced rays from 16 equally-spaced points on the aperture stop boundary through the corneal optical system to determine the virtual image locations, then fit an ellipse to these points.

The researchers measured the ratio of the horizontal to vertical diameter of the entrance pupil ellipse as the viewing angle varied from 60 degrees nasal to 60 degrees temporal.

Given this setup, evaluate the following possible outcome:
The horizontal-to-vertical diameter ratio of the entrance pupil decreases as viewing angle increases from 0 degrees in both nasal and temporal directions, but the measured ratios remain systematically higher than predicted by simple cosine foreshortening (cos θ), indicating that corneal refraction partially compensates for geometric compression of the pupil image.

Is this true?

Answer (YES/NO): YES